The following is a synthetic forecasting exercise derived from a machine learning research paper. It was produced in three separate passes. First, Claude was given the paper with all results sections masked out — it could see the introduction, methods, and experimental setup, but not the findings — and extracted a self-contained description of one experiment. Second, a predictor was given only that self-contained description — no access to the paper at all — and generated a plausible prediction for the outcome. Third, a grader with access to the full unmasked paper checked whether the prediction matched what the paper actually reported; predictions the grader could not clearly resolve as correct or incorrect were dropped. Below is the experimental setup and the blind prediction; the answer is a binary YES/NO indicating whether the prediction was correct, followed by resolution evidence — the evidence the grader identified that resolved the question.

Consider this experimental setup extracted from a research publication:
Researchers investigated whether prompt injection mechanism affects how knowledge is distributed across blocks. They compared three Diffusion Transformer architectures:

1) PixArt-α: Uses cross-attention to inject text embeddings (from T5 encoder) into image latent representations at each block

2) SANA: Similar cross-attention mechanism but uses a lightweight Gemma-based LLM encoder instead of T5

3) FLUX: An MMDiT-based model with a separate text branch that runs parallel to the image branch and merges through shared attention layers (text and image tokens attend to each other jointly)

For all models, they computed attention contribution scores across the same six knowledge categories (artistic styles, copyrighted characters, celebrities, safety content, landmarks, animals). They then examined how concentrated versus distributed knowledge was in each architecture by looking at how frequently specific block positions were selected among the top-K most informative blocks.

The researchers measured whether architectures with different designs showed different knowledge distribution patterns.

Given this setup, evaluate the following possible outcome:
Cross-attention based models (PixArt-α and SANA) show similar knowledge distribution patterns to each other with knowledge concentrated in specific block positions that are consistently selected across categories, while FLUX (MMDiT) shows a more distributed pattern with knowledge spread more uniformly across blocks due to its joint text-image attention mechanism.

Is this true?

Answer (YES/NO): NO